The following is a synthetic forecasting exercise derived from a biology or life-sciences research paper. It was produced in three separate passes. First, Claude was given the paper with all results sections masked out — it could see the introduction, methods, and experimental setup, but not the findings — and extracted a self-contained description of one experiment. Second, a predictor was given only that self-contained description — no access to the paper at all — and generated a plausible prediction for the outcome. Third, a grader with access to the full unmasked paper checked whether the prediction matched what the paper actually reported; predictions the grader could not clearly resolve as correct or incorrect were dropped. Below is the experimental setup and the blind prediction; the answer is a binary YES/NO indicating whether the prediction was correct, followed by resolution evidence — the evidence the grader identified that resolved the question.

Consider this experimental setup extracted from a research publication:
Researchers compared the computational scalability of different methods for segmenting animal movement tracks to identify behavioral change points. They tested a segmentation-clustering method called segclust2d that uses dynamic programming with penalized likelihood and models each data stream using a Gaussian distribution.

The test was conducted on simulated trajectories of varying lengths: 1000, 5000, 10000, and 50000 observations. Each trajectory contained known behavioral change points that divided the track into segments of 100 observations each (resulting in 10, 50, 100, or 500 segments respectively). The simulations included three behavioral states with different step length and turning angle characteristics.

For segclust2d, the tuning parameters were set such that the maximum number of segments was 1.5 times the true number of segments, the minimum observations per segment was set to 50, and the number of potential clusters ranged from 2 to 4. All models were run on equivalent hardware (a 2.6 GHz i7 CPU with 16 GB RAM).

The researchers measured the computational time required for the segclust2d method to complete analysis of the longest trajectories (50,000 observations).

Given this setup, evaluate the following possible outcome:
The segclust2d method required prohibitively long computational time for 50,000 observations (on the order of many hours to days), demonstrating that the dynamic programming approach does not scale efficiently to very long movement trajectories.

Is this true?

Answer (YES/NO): YES